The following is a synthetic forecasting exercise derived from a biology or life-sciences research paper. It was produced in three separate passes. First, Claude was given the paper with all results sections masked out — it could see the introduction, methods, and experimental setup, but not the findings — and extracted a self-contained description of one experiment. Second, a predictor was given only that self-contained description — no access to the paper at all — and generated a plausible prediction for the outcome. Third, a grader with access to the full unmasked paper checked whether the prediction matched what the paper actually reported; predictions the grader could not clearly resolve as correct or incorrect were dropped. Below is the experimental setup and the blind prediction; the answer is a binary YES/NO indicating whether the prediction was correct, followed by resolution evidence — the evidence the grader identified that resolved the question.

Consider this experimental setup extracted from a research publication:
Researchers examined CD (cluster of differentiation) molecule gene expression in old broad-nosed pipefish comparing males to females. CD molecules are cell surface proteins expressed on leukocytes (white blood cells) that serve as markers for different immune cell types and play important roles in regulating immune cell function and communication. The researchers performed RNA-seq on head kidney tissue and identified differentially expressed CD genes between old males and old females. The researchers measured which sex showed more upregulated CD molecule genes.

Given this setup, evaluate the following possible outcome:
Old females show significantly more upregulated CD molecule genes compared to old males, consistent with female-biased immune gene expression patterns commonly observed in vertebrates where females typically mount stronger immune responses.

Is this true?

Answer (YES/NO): NO